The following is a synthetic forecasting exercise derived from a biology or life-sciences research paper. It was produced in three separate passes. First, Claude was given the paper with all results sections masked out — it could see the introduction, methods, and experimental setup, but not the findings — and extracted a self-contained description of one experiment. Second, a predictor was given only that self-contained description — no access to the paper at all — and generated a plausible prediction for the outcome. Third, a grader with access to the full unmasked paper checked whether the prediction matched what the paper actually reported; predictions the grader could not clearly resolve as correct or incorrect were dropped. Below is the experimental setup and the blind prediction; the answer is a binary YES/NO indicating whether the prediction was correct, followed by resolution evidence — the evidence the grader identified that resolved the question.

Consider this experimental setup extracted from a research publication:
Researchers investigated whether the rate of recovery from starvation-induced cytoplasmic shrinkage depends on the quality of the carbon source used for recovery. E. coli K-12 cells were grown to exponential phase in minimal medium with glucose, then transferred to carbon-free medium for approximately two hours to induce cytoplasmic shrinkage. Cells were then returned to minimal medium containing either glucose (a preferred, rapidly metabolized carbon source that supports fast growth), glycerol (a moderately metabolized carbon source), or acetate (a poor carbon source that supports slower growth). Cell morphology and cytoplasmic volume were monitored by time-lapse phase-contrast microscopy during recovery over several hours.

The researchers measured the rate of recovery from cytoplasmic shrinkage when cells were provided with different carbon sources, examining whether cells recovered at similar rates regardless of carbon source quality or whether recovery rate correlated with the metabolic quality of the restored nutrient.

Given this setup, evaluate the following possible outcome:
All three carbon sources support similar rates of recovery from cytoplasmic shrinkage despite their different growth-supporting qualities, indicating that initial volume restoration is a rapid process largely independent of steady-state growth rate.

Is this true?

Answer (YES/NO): NO